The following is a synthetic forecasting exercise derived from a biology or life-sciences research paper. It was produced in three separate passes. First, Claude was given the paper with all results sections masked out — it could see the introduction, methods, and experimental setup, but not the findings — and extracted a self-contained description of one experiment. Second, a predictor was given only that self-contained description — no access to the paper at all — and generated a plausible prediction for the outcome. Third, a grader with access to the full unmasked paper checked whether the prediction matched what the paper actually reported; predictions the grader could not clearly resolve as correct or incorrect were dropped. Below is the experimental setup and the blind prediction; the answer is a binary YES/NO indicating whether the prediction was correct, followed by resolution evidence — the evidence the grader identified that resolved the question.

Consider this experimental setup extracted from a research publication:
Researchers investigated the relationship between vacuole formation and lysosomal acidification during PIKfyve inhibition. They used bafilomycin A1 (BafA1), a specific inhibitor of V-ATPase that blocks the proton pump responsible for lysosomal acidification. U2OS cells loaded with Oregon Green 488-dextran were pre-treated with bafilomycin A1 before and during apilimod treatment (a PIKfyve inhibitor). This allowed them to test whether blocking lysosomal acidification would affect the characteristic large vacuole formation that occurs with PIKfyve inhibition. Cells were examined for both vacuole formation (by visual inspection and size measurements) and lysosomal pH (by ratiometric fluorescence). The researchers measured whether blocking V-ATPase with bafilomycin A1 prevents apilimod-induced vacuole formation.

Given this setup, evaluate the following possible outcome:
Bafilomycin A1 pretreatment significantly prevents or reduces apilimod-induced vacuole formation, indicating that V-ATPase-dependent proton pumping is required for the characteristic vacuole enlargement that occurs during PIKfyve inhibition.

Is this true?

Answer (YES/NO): YES